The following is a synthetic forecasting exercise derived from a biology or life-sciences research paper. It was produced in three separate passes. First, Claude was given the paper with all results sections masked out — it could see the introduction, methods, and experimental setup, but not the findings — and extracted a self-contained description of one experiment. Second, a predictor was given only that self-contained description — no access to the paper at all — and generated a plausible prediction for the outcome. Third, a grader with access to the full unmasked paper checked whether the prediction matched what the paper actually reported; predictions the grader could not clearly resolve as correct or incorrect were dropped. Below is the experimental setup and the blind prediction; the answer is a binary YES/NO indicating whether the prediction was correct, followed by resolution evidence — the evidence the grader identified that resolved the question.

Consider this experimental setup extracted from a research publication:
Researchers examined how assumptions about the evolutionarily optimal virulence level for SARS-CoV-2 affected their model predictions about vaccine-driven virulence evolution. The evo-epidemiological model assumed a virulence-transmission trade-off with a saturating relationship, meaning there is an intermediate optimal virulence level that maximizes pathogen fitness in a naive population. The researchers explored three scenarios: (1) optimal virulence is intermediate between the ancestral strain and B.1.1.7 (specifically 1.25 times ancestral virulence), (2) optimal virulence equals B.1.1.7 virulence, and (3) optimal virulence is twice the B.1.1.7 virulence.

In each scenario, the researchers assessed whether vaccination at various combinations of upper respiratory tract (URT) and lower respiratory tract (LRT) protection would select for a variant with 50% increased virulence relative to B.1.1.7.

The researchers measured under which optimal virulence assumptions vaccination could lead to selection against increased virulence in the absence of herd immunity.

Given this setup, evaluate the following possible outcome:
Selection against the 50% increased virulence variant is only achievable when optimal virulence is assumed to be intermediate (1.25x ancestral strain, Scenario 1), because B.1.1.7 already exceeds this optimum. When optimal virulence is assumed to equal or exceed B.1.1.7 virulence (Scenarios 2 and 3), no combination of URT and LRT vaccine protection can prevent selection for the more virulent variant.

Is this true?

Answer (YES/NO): NO